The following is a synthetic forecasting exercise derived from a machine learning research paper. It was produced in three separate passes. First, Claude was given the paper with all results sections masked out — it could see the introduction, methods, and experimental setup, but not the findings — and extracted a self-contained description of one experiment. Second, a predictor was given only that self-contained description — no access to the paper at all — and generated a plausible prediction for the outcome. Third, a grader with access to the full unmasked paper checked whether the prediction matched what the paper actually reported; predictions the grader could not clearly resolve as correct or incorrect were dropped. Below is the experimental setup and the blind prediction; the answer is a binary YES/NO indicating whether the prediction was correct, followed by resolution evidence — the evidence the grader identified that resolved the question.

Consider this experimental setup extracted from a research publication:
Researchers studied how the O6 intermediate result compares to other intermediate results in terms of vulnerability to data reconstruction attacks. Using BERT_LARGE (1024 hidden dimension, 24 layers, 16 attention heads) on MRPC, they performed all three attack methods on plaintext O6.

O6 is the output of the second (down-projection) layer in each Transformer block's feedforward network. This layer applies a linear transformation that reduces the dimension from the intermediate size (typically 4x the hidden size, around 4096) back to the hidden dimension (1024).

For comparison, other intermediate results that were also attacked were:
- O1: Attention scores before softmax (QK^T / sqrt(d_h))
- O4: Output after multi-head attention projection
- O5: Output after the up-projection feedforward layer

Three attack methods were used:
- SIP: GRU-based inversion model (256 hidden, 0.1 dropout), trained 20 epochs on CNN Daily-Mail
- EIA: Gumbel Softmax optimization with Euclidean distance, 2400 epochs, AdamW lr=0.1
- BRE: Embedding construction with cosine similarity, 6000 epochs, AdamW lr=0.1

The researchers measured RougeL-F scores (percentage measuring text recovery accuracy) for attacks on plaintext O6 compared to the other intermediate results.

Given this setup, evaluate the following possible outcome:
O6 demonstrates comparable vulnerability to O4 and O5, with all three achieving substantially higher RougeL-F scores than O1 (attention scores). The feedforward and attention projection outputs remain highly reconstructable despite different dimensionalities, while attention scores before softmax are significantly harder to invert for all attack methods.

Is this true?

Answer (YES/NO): NO